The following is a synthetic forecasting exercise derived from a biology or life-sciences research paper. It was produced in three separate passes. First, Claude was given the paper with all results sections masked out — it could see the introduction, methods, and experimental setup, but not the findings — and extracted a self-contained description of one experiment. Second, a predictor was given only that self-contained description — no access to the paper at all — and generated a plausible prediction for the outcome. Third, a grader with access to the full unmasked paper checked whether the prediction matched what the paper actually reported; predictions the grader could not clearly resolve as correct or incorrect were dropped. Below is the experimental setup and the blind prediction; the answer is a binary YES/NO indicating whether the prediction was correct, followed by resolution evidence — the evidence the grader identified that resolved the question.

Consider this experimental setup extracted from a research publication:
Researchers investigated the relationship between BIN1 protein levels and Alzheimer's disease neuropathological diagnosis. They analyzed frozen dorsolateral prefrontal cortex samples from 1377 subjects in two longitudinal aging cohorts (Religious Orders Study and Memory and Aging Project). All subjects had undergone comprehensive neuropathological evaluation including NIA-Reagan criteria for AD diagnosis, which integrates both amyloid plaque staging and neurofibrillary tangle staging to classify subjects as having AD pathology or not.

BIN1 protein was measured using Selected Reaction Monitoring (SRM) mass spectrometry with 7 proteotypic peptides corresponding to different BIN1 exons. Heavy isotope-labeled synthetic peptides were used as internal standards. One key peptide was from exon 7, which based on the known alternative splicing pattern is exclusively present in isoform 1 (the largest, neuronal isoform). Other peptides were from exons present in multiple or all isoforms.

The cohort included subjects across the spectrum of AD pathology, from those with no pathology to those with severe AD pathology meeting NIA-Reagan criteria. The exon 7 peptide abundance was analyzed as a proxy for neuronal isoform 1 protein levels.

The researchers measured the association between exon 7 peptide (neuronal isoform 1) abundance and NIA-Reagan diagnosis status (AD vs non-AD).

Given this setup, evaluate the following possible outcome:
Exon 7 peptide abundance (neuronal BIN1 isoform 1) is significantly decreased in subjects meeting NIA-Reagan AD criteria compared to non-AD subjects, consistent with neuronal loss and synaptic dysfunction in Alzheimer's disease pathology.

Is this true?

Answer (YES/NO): YES